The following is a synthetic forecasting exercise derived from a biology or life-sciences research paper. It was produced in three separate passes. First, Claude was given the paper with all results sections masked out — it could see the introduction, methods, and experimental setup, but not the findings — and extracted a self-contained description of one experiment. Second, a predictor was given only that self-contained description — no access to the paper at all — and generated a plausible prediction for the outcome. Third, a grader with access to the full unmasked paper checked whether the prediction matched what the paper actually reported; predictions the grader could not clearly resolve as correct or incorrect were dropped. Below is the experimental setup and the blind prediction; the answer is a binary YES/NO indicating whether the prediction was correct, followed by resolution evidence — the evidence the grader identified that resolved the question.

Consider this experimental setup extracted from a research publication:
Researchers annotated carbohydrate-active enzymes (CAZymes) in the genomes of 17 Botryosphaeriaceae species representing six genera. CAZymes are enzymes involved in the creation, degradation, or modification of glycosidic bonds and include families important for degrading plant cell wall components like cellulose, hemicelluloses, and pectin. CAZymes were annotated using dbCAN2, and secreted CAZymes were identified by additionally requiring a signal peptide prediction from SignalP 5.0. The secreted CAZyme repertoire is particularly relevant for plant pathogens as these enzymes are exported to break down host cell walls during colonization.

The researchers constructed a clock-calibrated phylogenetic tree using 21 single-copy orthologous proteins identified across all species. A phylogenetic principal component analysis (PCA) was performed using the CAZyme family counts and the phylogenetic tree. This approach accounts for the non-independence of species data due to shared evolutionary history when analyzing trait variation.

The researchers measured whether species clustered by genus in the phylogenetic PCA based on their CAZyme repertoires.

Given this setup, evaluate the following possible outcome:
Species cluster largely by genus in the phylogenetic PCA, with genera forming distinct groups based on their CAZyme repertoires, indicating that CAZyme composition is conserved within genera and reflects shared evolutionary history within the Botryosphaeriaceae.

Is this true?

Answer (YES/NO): NO